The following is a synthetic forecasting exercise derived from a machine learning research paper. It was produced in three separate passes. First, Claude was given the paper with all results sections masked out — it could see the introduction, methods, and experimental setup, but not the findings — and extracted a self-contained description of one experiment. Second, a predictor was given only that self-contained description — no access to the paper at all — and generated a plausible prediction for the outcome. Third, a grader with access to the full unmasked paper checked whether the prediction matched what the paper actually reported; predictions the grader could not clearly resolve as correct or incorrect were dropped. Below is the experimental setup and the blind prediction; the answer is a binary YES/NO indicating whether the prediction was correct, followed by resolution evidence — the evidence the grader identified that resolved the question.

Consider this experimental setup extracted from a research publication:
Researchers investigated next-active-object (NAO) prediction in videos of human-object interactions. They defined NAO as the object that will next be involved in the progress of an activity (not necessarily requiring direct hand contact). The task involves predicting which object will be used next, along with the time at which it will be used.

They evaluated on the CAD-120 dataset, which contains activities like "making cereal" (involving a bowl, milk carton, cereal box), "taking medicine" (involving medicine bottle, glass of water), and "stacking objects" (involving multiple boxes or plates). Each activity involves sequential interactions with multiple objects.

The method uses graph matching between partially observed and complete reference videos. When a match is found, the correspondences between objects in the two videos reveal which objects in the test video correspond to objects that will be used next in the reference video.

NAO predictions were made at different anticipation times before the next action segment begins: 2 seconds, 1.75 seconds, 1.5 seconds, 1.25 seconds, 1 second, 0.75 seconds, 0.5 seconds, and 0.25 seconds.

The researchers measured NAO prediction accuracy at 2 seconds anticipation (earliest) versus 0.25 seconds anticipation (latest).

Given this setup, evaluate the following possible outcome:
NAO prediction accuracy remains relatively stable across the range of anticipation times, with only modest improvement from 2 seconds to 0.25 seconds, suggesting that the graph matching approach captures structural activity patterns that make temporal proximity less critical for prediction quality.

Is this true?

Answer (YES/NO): NO